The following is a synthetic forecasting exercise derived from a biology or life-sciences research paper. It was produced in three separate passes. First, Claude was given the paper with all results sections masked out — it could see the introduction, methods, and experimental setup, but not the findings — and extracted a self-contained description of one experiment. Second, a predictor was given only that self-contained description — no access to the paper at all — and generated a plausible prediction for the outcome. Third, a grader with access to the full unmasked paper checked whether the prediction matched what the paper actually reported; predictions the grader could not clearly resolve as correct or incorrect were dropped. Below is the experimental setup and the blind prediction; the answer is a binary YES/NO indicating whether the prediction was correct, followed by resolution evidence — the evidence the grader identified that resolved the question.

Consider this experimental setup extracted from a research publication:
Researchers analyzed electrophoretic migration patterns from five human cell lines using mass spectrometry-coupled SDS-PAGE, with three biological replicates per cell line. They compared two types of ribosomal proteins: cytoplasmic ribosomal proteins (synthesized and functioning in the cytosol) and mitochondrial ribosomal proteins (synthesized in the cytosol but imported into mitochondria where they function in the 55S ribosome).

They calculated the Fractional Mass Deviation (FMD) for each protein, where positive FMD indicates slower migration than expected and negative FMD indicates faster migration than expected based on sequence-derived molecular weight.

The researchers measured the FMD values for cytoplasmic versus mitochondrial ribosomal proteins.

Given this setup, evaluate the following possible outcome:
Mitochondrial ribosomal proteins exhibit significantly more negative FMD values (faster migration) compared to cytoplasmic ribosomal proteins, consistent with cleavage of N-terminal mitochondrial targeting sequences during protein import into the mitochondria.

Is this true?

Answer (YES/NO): YES